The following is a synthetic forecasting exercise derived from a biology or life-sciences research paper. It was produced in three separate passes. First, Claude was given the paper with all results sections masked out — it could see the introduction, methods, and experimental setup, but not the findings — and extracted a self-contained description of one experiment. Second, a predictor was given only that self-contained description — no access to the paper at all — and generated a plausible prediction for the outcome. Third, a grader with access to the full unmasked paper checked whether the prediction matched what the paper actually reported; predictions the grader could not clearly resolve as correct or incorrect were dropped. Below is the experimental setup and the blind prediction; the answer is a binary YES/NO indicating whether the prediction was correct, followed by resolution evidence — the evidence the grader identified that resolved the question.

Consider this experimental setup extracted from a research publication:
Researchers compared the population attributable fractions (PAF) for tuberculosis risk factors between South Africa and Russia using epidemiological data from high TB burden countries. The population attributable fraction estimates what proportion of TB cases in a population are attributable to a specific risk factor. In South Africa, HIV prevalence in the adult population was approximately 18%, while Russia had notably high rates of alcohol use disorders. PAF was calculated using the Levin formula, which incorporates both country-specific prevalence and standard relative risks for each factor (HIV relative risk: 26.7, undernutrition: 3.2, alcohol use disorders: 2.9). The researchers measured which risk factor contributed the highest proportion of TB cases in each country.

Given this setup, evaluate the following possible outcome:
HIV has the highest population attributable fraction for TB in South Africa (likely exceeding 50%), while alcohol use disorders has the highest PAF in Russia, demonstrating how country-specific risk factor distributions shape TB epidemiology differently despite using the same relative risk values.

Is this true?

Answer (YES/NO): YES